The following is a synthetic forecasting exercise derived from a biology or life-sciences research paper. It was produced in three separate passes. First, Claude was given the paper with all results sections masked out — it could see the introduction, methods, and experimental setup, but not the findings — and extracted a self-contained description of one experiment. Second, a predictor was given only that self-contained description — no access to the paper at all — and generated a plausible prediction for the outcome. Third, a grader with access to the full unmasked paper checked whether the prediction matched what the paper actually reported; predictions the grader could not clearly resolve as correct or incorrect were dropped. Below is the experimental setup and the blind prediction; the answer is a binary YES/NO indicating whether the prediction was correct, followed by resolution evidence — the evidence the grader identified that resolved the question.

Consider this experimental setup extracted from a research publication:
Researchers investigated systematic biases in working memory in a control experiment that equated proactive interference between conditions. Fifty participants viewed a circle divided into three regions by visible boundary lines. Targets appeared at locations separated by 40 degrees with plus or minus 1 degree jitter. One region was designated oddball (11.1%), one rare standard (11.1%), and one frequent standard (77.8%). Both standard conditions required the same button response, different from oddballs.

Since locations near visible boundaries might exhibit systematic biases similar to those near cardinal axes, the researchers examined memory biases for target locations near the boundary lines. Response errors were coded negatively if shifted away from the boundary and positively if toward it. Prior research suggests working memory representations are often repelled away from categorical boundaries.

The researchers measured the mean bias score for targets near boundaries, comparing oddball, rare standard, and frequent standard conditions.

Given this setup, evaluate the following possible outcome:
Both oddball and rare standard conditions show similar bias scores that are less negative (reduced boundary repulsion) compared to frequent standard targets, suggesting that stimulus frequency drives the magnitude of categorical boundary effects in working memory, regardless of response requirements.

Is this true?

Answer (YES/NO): NO